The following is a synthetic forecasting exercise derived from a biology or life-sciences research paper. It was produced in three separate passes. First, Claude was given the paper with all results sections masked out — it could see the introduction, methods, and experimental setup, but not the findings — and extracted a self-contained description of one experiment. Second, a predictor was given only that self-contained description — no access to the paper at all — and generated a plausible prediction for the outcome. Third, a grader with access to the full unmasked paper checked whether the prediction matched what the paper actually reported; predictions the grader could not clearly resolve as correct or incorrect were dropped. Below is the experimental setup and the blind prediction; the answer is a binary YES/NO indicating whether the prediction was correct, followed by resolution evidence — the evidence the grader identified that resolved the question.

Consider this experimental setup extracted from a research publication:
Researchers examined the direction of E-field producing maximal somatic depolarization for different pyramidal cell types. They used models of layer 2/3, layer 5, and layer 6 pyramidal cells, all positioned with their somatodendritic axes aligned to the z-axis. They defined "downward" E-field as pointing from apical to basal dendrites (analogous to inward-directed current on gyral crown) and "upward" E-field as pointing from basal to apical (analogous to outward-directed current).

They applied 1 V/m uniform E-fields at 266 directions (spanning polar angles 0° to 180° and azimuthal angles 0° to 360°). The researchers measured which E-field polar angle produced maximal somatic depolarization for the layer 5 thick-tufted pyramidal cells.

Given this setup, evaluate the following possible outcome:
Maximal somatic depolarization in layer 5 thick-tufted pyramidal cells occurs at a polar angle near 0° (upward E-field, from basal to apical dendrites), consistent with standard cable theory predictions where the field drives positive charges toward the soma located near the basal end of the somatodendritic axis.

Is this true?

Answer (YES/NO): NO